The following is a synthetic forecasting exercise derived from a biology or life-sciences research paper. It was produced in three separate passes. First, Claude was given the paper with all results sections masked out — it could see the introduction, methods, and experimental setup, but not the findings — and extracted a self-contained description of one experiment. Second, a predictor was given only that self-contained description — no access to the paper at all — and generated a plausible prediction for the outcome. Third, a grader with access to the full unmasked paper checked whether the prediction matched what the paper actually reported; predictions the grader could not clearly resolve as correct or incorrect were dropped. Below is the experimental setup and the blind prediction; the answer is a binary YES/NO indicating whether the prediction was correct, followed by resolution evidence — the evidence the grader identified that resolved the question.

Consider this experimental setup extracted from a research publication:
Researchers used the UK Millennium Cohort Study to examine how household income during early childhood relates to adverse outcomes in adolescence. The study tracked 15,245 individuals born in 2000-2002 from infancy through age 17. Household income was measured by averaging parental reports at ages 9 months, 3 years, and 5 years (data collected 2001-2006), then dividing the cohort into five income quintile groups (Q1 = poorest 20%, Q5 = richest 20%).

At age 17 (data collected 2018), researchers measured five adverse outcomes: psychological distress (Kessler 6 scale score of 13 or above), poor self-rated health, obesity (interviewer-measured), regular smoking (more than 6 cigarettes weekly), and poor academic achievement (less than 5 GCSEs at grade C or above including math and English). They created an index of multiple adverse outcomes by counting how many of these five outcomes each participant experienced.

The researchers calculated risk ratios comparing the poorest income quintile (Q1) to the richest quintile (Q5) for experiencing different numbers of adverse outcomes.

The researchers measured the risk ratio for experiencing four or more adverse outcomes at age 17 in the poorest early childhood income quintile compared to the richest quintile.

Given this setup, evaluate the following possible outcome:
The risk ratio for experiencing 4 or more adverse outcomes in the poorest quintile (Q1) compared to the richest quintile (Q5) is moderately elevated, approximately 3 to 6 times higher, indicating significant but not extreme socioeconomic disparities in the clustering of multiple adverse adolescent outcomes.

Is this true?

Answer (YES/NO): NO